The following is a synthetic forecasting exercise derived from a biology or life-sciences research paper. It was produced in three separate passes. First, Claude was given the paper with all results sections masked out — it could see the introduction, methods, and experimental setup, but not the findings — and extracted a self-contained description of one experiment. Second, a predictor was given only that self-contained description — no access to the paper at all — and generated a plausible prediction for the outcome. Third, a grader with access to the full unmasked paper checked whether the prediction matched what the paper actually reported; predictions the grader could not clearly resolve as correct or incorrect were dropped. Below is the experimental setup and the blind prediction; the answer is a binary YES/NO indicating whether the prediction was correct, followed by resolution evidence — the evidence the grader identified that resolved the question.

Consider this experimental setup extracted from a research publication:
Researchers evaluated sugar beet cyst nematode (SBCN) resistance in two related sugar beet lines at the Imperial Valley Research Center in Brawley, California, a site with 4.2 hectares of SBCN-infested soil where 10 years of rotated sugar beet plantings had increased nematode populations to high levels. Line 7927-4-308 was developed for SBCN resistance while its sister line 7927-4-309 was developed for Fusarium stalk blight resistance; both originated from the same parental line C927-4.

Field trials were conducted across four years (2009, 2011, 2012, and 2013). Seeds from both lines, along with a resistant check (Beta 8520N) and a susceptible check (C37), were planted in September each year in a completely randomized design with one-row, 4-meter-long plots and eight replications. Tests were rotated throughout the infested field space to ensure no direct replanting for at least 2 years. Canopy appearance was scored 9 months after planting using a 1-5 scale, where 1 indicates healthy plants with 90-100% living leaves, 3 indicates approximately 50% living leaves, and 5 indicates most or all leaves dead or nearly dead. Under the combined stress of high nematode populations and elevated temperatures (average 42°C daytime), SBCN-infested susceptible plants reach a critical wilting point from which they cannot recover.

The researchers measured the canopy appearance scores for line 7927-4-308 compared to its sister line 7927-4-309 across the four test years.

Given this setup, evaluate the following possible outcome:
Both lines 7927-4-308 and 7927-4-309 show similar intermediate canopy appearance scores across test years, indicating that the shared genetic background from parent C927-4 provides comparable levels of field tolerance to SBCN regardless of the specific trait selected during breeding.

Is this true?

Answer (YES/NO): NO